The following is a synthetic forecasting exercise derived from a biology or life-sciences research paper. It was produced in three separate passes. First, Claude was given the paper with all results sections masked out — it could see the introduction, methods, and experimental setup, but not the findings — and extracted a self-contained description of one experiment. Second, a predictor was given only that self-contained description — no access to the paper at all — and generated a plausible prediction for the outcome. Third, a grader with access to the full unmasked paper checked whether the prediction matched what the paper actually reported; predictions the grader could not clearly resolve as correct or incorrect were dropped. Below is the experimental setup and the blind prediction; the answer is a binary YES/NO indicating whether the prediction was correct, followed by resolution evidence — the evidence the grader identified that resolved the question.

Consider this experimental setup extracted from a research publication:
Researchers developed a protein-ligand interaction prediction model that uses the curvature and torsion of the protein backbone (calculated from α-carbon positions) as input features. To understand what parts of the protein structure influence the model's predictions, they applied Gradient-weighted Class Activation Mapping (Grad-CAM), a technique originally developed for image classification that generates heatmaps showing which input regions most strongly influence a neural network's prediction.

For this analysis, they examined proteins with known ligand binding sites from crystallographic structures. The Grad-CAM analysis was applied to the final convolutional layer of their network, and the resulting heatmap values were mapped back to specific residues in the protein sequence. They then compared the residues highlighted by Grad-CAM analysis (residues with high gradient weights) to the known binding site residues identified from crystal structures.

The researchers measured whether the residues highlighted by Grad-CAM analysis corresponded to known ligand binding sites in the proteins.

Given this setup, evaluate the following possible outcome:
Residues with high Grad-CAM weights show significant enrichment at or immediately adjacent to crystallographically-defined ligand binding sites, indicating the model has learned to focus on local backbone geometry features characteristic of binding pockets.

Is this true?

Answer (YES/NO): YES